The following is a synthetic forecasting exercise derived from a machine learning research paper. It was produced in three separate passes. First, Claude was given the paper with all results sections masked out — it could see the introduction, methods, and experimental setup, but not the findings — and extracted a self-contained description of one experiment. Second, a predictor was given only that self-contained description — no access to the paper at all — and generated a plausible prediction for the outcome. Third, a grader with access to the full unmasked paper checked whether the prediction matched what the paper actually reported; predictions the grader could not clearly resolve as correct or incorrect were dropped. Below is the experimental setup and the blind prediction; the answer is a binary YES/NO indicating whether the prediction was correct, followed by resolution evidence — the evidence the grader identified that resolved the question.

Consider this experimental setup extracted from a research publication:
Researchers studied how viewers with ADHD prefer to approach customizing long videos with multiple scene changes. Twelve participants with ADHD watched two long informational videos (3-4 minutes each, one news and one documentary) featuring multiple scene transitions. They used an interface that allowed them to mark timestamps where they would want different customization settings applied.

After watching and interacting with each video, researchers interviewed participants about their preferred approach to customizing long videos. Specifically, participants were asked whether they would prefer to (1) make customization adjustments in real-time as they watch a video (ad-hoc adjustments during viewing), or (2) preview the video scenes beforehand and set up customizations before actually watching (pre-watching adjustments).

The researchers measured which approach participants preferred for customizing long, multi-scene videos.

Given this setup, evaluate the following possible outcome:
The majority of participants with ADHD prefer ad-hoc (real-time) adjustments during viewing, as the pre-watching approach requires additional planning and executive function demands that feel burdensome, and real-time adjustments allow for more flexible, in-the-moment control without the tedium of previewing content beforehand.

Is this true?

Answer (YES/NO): YES